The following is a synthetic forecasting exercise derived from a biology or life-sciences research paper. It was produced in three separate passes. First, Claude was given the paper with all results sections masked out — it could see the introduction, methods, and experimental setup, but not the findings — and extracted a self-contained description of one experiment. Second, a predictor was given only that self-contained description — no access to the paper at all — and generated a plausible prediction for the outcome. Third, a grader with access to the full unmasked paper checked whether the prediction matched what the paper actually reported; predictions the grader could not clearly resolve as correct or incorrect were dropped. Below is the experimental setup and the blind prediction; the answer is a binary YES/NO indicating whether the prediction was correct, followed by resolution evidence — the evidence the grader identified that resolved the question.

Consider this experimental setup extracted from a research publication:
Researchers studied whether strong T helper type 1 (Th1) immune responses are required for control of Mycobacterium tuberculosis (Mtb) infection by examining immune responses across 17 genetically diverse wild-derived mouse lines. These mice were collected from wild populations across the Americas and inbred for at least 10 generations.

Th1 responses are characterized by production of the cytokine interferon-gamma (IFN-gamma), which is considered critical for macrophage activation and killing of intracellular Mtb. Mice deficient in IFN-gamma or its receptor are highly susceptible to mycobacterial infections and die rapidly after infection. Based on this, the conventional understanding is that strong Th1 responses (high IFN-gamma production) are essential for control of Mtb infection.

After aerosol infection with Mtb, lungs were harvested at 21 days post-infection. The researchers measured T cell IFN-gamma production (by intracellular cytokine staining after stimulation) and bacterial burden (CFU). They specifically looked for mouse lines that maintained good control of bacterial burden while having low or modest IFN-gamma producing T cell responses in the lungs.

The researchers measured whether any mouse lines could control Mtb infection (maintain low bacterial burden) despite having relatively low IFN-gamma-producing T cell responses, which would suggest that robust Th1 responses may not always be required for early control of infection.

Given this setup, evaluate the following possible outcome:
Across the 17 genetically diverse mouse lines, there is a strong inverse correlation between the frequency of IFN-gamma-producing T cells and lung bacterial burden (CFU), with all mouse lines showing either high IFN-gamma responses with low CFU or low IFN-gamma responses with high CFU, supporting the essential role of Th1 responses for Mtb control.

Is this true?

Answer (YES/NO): NO